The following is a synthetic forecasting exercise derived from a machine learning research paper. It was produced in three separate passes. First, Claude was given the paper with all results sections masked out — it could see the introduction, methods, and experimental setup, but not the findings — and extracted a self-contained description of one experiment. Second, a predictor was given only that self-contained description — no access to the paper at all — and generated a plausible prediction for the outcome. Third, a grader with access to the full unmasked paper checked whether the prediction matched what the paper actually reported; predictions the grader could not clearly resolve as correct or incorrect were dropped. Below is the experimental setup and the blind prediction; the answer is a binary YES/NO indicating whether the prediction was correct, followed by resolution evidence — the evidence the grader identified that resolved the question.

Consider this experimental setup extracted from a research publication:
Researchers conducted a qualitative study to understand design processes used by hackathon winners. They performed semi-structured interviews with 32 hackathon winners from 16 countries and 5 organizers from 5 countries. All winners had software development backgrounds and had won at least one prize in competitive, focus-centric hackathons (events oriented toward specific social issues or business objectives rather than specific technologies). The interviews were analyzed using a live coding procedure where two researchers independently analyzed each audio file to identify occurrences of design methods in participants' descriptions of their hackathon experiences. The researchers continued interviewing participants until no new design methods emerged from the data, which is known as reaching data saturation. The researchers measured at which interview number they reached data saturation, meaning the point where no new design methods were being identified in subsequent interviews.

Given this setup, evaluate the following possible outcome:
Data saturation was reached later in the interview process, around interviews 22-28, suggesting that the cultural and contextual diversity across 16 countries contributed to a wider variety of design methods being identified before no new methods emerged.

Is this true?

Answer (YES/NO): NO